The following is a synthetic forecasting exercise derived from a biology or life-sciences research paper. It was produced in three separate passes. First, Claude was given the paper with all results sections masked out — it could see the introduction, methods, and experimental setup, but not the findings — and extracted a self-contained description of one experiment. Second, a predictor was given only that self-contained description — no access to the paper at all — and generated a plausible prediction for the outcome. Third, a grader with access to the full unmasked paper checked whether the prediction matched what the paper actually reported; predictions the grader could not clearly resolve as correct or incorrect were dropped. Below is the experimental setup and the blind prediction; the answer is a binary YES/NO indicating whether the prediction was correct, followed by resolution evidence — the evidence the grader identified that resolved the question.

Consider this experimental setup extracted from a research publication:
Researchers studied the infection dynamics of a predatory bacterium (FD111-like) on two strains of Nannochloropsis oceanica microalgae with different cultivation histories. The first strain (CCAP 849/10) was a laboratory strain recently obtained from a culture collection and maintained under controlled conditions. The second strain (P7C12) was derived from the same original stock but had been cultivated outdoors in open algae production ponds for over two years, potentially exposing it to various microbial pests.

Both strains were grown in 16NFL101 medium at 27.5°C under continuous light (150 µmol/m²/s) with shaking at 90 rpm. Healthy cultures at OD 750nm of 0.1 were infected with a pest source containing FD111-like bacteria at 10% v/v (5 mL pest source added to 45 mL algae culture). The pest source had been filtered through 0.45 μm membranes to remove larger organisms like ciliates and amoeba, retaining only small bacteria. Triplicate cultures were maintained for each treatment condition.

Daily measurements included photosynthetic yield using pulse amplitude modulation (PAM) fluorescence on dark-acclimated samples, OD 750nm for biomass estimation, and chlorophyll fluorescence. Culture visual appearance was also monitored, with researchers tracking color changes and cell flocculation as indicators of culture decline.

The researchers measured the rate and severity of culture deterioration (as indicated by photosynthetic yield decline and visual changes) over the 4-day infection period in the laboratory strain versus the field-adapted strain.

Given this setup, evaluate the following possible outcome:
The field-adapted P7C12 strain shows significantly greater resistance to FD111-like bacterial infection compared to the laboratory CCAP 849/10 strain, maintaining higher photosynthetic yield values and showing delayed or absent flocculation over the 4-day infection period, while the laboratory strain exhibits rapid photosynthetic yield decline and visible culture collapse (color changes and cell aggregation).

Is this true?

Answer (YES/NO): NO